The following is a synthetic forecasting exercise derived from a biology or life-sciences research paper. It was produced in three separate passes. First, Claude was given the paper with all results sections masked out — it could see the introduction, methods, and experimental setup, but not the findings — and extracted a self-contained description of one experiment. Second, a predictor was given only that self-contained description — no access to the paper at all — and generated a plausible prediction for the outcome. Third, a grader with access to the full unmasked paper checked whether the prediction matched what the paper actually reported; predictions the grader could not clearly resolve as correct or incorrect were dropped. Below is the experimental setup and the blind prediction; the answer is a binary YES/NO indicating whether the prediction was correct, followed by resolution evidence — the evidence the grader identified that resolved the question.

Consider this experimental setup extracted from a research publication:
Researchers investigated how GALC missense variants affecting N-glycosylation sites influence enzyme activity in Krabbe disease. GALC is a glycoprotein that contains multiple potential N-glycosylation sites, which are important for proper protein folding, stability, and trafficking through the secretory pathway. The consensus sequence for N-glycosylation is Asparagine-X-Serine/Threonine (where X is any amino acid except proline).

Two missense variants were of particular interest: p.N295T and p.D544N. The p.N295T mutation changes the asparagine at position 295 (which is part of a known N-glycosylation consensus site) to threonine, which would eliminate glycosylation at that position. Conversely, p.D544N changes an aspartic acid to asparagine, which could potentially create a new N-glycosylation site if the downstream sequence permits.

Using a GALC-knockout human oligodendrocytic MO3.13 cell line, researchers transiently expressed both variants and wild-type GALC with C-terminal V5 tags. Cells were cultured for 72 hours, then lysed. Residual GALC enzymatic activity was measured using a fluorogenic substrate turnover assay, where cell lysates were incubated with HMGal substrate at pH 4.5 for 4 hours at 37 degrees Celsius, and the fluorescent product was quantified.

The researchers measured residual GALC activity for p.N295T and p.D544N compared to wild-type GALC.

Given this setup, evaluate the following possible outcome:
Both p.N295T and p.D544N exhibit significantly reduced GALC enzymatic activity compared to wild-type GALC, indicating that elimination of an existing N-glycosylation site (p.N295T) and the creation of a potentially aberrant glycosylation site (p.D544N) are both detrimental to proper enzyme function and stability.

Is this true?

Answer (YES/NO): YES